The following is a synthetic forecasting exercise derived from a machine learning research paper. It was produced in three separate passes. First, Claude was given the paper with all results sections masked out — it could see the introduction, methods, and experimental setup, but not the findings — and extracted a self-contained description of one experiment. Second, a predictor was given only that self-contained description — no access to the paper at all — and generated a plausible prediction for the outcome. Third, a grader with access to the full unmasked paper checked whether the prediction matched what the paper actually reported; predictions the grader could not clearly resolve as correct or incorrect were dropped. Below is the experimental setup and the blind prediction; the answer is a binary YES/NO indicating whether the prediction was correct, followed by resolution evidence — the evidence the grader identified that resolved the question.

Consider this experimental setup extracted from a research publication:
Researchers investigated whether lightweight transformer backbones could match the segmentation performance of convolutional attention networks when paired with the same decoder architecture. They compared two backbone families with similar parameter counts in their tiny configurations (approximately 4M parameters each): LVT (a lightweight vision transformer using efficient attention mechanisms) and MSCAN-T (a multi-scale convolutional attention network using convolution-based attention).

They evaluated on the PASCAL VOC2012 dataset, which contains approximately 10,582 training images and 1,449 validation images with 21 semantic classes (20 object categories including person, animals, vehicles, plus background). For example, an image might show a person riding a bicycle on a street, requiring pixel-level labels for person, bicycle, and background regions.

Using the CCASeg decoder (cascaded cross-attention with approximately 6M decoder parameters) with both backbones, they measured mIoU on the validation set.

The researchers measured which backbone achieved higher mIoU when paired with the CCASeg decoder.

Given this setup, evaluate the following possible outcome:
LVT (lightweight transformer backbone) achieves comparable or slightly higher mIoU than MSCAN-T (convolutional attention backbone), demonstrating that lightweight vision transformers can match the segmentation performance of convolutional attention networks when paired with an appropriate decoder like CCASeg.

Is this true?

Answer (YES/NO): NO